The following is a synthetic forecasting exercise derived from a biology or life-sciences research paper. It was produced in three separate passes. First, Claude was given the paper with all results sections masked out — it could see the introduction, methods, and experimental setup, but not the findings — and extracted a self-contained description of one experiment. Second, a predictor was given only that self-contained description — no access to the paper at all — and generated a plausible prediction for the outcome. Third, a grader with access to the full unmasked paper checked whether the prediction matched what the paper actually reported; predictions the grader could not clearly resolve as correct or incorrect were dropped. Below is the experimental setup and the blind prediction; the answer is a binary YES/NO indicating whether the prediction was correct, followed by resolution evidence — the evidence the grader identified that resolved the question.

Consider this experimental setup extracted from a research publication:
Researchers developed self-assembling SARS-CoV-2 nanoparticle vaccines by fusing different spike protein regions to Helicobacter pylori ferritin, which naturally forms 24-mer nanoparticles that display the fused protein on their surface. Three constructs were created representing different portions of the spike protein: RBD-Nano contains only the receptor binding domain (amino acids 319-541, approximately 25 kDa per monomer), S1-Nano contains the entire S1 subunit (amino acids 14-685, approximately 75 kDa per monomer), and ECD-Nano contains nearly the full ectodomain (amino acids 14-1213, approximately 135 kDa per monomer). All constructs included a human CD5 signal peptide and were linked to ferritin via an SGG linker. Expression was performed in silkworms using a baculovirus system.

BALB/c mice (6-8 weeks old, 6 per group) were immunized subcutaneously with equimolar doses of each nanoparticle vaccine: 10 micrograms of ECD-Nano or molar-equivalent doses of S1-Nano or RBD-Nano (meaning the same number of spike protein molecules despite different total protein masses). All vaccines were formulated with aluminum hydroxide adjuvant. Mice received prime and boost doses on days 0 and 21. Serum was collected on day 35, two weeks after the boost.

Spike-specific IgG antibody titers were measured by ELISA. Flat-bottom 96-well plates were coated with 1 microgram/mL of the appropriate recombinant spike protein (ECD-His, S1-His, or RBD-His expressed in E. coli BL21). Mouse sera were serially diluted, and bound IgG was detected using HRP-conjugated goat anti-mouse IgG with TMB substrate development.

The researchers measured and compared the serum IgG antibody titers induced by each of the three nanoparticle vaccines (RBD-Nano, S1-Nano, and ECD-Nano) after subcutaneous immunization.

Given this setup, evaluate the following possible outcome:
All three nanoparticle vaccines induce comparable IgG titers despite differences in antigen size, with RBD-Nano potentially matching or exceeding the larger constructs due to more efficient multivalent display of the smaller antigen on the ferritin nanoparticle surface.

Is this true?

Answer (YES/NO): YES